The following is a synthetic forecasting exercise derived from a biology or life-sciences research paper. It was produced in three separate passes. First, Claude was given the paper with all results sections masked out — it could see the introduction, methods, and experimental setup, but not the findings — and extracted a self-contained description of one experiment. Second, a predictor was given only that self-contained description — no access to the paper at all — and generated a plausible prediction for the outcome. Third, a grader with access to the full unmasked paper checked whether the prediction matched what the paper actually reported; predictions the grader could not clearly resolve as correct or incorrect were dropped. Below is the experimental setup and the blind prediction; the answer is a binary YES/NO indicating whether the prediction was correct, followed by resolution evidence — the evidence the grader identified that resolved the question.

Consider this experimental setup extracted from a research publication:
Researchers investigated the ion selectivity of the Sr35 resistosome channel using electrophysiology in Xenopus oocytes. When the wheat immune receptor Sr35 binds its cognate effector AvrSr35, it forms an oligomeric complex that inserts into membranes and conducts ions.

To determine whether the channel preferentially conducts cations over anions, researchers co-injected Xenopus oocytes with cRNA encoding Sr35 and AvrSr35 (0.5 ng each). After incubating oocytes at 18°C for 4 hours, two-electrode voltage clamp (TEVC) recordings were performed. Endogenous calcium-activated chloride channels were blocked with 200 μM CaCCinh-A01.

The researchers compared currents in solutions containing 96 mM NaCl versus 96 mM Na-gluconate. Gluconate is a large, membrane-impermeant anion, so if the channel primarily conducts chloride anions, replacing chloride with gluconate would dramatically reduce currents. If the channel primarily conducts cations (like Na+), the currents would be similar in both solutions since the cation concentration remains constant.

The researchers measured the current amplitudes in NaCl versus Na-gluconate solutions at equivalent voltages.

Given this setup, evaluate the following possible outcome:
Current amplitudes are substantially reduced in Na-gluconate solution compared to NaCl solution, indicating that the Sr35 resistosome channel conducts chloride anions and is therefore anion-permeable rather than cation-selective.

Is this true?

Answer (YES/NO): NO